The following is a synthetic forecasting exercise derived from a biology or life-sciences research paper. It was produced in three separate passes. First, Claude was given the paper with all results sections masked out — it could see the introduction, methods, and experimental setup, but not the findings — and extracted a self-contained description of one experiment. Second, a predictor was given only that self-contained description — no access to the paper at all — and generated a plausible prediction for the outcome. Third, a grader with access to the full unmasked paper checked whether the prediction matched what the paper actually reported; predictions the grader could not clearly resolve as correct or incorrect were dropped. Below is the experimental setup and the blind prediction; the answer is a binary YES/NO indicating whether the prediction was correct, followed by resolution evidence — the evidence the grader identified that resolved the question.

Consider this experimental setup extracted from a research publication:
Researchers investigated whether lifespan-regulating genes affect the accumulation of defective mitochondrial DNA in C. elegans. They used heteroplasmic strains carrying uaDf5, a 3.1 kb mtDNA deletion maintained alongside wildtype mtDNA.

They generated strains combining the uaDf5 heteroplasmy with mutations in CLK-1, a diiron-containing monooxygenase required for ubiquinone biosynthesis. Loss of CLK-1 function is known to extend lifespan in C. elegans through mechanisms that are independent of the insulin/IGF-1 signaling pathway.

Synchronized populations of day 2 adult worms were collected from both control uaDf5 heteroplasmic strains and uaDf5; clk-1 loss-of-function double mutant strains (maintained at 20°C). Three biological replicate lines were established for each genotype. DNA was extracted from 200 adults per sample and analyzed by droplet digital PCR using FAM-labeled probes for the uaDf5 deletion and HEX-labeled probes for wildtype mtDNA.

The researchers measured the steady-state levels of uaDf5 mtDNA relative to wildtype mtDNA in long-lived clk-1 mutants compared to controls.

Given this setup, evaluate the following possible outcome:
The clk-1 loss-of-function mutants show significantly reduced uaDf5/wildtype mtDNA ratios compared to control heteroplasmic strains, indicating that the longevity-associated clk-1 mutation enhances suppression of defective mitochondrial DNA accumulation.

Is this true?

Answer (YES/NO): YES